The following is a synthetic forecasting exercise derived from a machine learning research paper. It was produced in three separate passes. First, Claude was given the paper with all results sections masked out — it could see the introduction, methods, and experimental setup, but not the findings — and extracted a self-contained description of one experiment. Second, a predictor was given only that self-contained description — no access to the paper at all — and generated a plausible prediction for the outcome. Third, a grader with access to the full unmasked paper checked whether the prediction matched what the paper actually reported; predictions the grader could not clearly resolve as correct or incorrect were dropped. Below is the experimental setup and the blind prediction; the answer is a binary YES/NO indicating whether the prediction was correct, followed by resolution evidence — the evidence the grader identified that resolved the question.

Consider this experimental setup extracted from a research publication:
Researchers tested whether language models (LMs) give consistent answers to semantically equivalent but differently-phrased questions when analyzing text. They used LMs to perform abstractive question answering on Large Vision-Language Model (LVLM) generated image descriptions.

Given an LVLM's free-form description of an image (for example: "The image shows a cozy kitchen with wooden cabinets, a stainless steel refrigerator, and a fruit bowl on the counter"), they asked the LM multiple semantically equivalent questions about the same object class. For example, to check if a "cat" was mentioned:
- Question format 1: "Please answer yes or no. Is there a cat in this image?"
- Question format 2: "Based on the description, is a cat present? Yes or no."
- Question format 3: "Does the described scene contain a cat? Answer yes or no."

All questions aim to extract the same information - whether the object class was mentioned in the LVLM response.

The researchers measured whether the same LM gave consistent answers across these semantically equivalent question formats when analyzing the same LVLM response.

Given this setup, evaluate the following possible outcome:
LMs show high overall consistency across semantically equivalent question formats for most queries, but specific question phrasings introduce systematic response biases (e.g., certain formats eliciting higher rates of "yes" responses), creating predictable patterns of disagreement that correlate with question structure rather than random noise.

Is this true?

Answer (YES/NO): NO